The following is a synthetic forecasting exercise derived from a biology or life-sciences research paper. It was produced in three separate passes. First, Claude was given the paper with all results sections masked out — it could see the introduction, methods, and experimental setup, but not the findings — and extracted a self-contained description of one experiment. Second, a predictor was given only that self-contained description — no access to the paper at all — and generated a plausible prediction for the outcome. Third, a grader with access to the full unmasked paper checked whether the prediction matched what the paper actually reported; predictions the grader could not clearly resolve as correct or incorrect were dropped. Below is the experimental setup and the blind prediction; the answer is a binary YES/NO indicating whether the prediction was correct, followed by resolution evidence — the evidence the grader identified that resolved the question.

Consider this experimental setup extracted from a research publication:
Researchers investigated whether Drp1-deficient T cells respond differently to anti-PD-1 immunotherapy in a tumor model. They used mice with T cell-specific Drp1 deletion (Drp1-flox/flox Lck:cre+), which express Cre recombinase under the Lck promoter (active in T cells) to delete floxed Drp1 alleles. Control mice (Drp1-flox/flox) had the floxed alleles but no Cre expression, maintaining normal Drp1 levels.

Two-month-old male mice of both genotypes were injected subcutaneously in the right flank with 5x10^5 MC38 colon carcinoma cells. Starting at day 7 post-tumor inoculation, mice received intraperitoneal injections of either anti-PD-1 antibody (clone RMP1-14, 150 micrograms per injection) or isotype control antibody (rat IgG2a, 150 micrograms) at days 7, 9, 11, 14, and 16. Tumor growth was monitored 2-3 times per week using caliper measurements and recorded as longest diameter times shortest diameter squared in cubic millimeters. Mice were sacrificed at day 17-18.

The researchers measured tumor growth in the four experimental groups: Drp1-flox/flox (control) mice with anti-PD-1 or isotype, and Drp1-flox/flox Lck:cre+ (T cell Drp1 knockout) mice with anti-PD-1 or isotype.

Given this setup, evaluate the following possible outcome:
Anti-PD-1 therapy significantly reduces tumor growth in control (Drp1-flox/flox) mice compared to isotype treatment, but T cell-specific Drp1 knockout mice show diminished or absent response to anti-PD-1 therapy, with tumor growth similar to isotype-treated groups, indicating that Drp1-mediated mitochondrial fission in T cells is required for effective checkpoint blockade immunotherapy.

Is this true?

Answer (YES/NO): YES